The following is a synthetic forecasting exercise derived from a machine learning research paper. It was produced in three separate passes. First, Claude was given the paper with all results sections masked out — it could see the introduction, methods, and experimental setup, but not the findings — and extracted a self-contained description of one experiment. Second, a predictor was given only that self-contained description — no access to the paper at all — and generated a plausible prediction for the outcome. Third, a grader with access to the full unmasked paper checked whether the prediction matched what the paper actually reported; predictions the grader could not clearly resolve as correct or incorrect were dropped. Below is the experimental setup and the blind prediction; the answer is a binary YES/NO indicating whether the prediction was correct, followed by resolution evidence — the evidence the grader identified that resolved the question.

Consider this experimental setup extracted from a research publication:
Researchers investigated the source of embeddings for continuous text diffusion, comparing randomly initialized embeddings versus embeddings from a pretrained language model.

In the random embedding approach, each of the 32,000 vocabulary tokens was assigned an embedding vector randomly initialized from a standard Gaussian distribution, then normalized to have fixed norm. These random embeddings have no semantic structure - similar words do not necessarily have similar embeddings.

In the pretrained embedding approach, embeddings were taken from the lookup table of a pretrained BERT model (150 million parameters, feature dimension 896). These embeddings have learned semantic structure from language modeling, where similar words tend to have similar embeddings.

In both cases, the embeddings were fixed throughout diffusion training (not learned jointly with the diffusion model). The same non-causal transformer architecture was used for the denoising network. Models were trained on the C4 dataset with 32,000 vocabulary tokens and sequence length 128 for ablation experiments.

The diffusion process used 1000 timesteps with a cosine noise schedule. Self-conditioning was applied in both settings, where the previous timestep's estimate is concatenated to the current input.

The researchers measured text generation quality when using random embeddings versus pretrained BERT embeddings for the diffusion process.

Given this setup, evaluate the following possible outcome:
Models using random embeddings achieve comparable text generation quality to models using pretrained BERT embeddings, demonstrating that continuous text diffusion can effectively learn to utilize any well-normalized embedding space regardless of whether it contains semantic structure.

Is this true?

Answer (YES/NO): NO